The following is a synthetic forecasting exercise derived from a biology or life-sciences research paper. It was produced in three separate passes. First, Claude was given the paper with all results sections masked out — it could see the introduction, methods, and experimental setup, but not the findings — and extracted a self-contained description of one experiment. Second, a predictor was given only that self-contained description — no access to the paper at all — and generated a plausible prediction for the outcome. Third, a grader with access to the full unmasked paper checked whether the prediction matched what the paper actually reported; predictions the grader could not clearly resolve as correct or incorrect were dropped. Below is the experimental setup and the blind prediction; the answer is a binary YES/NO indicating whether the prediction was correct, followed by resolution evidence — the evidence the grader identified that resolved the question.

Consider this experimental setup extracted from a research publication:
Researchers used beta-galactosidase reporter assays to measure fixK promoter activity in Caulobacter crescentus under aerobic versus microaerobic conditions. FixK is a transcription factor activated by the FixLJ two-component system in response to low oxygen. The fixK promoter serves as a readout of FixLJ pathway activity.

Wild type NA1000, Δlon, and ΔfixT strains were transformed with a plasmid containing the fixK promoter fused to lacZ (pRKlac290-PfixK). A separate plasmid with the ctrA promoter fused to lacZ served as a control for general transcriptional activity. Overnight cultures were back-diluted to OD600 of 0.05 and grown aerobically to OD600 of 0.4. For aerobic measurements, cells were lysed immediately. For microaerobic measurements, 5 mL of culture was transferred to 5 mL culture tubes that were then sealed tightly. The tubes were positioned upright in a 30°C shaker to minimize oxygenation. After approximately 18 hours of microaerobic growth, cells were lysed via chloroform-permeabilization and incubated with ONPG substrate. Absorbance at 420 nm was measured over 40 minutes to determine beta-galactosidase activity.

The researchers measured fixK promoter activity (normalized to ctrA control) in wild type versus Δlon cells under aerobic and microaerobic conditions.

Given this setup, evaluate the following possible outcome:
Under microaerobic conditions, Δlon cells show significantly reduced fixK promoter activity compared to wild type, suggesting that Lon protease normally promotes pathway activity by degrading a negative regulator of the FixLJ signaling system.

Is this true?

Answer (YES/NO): NO